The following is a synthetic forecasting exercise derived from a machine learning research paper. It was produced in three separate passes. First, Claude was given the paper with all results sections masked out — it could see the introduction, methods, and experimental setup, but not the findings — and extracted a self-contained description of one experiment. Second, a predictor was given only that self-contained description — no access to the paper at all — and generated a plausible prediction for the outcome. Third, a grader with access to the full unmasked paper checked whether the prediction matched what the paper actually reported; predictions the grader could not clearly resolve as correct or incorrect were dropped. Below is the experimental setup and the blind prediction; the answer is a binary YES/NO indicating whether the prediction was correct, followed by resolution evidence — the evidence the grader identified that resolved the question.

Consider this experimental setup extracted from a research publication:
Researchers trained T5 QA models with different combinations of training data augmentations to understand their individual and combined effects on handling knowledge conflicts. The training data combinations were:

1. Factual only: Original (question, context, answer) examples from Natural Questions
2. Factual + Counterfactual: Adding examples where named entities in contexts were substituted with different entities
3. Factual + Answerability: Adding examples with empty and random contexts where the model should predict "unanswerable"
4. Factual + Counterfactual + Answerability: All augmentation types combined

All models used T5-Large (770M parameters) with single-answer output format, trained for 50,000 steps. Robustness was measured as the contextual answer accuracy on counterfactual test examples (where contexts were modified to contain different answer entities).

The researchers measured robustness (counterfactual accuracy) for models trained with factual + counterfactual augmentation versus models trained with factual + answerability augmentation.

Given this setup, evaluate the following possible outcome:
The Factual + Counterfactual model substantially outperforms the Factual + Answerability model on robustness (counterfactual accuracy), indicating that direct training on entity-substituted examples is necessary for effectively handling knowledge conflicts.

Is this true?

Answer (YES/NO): YES